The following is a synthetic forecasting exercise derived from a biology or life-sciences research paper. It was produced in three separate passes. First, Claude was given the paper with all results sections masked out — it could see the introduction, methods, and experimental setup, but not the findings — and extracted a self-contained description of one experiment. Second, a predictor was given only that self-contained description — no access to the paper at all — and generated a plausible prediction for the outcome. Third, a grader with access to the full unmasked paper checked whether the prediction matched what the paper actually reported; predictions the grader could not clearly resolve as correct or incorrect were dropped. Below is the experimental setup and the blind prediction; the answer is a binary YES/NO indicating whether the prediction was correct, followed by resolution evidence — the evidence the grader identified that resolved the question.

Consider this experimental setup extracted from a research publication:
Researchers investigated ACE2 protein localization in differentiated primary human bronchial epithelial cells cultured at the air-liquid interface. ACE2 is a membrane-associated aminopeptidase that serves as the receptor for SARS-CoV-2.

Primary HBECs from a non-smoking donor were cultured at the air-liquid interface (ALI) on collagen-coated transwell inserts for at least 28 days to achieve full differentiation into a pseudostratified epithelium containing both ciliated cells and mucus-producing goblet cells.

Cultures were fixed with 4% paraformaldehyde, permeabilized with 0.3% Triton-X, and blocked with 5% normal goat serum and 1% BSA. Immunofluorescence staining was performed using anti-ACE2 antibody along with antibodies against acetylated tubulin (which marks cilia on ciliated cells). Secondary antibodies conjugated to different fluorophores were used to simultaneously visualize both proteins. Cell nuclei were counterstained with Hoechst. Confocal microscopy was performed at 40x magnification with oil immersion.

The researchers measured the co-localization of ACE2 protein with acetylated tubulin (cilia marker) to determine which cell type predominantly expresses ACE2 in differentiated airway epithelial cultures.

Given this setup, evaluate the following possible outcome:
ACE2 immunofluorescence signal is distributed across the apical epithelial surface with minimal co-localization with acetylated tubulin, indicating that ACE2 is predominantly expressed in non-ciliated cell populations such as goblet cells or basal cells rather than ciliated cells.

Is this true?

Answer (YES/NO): NO